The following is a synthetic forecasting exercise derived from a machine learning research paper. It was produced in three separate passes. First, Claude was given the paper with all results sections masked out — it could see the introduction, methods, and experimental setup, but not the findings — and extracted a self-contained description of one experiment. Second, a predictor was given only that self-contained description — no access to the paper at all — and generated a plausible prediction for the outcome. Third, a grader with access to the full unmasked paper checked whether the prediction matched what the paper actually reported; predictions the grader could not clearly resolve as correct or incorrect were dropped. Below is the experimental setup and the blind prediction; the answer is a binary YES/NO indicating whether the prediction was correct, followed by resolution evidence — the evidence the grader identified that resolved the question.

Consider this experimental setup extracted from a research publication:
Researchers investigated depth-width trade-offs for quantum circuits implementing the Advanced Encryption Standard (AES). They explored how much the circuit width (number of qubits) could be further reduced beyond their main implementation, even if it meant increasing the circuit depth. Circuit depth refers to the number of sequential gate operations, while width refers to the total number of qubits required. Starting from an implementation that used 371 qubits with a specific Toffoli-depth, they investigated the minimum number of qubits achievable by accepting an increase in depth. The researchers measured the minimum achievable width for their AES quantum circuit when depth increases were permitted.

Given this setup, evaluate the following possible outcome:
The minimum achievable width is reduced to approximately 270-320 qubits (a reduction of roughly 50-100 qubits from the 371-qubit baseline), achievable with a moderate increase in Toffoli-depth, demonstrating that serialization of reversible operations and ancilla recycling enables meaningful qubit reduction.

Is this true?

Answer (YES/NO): YES